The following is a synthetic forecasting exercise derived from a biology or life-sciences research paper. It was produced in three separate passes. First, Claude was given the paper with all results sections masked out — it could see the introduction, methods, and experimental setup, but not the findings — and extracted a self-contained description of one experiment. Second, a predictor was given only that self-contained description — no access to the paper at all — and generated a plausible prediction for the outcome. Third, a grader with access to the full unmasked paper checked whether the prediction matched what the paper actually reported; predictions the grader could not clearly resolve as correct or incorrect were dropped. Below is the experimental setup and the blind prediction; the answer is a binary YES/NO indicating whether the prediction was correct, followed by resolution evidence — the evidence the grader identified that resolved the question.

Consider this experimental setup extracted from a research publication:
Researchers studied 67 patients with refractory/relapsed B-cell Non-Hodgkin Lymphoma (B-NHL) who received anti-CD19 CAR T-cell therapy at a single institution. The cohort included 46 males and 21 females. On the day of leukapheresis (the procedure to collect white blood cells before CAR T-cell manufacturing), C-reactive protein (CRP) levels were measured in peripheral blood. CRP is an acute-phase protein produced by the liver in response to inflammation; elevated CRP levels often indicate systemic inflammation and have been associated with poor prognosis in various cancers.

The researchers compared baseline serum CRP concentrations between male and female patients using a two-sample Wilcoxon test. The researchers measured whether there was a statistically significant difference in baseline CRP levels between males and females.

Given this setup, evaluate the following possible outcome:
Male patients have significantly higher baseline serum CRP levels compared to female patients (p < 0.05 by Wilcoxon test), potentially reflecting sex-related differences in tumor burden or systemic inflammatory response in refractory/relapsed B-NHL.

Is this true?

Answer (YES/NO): NO